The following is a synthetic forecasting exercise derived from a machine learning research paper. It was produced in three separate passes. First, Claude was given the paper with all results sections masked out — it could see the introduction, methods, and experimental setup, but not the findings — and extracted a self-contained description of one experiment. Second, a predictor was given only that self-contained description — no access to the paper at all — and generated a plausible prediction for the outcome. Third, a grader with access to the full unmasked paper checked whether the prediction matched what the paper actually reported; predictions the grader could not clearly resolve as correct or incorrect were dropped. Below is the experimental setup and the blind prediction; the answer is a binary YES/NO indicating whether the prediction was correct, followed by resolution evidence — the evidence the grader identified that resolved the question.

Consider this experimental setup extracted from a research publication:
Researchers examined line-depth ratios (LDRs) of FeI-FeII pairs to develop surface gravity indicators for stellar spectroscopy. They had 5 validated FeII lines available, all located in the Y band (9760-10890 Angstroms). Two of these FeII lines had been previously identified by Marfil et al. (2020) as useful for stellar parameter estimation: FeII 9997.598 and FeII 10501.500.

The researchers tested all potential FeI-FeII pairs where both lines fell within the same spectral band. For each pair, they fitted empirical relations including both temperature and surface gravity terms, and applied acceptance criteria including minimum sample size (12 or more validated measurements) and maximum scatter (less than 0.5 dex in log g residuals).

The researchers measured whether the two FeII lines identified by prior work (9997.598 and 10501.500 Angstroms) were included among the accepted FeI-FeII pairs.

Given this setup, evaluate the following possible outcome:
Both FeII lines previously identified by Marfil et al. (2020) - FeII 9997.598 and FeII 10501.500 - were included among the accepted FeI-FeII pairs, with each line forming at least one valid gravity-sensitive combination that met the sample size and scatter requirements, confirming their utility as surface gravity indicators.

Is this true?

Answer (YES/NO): YES